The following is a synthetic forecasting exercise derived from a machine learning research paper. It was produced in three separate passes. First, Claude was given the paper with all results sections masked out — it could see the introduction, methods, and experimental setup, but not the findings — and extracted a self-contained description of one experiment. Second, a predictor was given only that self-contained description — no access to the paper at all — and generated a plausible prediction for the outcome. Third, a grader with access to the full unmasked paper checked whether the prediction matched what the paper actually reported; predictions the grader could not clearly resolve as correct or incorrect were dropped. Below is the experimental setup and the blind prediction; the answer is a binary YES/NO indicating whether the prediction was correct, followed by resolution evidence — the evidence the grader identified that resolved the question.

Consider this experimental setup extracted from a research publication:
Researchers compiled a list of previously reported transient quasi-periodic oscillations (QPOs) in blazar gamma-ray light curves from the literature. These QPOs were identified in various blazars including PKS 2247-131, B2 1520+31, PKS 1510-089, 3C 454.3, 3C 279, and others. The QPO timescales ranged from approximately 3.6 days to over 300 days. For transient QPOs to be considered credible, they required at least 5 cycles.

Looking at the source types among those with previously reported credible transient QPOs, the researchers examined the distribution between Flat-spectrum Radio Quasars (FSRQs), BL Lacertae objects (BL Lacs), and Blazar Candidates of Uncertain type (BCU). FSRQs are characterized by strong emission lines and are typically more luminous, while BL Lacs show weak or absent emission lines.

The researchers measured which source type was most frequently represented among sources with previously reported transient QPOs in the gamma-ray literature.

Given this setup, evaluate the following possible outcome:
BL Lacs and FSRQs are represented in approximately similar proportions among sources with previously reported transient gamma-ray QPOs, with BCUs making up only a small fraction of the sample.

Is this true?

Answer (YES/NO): NO